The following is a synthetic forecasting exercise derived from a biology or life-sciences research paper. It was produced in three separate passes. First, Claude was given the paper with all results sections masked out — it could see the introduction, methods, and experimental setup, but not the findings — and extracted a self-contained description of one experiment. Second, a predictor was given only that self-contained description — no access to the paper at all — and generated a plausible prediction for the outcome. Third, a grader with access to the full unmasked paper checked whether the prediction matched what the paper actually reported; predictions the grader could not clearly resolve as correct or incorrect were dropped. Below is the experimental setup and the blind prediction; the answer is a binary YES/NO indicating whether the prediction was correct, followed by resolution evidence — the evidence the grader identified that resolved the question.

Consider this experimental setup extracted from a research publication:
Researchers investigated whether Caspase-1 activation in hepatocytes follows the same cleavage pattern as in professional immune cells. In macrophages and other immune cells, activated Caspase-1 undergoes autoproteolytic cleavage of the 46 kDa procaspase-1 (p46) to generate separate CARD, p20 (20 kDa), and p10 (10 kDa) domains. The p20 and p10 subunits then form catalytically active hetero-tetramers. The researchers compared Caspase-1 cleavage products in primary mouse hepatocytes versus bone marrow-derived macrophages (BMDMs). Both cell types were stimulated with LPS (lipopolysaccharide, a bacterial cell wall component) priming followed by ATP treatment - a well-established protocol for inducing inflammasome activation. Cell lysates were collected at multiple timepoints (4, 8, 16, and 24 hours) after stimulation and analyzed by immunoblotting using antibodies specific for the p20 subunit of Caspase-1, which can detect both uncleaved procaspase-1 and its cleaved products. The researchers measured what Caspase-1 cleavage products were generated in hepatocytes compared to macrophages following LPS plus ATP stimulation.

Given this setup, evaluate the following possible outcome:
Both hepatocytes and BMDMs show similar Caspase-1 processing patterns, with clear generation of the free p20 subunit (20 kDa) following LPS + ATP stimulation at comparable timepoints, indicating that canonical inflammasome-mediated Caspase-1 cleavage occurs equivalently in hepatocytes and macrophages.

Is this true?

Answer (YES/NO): NO